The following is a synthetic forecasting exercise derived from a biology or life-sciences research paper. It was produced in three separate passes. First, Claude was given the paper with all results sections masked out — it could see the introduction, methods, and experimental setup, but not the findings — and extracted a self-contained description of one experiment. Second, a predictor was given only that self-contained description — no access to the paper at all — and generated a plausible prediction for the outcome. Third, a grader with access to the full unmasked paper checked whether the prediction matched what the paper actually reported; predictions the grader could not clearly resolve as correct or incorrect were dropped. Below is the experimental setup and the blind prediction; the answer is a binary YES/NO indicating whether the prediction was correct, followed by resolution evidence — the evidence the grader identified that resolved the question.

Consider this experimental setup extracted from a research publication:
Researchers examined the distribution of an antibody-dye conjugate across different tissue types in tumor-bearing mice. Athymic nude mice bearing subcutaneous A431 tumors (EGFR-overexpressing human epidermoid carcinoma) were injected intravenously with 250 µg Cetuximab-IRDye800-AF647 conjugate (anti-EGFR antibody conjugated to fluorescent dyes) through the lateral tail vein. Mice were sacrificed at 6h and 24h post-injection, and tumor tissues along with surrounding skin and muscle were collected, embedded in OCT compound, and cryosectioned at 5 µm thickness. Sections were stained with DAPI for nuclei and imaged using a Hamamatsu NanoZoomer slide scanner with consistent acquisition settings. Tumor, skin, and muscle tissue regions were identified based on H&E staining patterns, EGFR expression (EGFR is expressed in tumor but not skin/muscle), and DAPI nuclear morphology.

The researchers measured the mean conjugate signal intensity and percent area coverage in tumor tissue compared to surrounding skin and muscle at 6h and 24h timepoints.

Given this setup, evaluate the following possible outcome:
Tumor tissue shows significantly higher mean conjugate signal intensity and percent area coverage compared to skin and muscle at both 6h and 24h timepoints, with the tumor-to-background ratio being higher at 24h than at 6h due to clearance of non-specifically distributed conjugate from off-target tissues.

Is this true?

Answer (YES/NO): YES